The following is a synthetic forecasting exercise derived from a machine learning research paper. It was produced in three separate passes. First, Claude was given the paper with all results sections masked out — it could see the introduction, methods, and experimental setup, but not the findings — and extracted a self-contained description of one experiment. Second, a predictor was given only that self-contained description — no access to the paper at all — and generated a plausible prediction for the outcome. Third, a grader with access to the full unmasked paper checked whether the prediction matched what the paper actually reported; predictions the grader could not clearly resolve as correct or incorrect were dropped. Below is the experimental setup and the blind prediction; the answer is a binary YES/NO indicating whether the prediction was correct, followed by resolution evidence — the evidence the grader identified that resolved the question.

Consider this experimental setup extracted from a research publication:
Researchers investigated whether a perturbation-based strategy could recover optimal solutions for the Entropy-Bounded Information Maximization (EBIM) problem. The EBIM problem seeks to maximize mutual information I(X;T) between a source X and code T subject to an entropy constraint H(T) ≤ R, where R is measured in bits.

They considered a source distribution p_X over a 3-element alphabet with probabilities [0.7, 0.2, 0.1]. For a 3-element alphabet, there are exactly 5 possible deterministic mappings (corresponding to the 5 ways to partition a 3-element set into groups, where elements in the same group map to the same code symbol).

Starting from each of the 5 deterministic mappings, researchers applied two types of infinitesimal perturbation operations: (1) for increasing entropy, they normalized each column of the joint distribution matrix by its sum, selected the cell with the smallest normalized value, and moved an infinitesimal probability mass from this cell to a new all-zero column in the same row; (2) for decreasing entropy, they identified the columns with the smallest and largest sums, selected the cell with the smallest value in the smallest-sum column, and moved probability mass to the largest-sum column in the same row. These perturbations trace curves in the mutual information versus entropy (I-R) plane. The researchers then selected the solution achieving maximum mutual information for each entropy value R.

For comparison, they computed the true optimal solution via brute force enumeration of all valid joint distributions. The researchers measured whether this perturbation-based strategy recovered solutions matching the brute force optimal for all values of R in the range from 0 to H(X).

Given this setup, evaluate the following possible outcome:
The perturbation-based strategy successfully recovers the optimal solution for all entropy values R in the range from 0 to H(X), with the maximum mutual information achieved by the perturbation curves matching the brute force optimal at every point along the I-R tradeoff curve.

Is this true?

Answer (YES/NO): YES